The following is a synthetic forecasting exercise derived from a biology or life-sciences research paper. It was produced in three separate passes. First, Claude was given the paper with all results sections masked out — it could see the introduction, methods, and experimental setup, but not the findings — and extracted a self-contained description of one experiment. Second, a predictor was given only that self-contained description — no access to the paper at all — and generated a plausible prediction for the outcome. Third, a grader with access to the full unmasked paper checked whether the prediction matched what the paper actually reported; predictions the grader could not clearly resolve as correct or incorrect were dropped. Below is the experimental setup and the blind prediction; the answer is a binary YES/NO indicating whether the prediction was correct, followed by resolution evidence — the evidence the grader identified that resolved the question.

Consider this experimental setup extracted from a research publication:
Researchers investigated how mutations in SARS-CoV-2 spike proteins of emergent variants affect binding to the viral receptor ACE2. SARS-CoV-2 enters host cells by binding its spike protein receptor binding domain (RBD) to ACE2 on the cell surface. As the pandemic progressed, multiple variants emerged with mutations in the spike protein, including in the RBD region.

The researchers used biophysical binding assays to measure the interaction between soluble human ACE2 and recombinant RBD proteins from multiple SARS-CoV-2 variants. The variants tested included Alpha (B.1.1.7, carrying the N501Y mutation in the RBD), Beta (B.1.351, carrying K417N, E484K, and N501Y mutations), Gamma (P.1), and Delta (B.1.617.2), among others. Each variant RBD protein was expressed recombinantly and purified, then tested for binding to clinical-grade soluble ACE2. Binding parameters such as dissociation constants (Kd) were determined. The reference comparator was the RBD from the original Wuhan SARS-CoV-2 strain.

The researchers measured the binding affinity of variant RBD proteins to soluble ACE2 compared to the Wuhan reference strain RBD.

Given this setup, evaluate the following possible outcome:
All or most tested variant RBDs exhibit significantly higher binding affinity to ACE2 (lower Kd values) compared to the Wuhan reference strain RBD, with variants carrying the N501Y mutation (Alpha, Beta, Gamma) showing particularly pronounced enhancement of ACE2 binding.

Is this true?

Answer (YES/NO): YES